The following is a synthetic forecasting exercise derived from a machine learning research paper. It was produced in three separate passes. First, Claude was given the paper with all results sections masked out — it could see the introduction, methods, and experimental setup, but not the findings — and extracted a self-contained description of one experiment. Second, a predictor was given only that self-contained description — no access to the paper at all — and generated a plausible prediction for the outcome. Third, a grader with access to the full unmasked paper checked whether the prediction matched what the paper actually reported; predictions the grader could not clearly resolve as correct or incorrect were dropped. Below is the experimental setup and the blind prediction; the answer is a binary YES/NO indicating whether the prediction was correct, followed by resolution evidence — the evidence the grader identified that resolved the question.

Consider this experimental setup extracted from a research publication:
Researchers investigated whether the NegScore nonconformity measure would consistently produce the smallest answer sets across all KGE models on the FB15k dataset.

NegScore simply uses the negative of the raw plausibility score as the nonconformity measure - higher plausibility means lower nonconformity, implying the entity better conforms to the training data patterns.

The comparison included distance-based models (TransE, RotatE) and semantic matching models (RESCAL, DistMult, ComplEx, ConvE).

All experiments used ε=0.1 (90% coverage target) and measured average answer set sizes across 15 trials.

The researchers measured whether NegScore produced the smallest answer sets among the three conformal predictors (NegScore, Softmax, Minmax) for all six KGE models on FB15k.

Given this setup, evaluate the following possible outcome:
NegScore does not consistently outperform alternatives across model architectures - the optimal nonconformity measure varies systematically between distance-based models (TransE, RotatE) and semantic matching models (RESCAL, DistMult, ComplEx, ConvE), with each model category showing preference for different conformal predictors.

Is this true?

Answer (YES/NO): NO